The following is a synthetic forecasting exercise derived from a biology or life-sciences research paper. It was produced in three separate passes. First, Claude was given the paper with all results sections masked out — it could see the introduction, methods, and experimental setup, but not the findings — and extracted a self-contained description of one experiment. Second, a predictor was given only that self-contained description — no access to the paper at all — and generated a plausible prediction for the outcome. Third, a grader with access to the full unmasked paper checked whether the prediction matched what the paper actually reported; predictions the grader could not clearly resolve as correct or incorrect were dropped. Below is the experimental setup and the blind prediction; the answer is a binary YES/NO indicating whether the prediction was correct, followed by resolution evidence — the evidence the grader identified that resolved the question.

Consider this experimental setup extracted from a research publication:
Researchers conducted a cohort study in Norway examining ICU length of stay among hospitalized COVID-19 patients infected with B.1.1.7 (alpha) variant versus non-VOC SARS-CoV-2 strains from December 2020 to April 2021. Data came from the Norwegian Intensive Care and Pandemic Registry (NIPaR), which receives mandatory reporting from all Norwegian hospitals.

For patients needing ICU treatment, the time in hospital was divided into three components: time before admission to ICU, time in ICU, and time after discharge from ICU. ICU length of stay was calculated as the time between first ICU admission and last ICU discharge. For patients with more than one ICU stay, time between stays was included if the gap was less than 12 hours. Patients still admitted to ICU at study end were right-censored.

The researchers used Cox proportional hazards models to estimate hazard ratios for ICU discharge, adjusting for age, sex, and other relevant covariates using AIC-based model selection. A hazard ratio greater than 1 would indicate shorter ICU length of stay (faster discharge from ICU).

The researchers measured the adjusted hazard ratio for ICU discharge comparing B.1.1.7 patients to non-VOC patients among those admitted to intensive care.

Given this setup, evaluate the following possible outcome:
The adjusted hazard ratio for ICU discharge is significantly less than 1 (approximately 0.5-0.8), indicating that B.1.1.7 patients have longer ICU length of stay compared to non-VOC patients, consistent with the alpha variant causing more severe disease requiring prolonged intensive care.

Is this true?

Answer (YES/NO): NO